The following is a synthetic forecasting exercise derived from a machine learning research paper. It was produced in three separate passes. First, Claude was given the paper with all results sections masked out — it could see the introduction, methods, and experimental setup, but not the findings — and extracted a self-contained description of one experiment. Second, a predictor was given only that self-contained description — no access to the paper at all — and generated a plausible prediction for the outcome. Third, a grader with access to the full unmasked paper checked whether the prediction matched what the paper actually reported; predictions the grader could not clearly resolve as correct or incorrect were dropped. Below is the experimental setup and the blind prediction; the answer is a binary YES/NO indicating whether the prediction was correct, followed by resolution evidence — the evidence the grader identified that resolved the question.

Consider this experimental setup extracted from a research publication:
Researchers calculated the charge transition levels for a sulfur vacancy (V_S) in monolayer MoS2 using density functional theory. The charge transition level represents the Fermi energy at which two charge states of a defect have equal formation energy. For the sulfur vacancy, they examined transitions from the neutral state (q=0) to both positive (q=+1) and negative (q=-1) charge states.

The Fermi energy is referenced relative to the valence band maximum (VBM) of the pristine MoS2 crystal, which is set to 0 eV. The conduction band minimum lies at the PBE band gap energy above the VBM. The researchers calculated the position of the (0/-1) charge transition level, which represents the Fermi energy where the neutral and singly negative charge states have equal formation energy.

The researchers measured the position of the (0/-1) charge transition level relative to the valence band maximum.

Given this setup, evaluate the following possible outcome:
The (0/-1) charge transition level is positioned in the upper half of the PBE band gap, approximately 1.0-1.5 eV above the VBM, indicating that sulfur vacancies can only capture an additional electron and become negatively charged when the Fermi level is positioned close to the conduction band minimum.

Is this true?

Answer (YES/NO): YES